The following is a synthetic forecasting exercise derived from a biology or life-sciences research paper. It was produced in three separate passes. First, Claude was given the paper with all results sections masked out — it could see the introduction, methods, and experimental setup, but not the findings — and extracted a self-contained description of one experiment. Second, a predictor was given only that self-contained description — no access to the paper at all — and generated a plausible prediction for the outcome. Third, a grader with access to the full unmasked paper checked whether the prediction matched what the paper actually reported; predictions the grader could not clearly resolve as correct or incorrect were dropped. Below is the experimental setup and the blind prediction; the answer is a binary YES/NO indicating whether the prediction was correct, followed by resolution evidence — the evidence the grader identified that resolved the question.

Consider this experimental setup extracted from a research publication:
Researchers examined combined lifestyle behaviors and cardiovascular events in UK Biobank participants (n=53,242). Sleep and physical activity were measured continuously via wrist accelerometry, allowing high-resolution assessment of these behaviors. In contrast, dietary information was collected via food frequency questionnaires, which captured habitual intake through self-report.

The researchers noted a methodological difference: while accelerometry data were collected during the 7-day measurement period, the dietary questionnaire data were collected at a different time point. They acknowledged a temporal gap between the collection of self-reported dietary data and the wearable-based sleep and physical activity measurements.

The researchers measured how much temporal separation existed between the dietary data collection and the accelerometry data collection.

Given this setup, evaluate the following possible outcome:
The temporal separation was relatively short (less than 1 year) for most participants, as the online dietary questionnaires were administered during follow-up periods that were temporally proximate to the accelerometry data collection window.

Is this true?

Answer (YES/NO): NO